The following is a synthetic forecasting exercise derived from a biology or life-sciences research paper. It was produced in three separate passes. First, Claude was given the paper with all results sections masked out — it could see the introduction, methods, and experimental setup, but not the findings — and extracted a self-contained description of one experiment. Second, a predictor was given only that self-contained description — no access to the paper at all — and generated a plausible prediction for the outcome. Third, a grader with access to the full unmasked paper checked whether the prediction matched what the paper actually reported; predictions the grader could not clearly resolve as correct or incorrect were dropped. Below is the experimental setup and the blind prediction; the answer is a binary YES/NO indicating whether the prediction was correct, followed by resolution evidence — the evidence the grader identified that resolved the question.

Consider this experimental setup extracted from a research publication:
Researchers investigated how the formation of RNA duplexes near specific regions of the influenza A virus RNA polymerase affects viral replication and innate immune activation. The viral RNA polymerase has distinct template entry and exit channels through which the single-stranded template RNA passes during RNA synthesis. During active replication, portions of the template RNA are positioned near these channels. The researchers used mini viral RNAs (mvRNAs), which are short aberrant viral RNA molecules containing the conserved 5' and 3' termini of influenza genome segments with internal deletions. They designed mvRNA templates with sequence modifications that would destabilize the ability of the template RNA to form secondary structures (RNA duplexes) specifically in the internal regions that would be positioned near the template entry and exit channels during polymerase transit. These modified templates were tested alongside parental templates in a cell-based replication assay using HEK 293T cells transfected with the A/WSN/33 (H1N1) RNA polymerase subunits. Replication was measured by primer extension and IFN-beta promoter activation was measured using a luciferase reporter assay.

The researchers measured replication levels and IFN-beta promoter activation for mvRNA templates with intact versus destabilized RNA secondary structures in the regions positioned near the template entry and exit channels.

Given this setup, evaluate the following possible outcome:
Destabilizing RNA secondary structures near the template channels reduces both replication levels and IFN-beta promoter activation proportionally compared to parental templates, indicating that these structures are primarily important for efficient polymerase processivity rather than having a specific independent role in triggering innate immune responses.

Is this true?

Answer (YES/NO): NO